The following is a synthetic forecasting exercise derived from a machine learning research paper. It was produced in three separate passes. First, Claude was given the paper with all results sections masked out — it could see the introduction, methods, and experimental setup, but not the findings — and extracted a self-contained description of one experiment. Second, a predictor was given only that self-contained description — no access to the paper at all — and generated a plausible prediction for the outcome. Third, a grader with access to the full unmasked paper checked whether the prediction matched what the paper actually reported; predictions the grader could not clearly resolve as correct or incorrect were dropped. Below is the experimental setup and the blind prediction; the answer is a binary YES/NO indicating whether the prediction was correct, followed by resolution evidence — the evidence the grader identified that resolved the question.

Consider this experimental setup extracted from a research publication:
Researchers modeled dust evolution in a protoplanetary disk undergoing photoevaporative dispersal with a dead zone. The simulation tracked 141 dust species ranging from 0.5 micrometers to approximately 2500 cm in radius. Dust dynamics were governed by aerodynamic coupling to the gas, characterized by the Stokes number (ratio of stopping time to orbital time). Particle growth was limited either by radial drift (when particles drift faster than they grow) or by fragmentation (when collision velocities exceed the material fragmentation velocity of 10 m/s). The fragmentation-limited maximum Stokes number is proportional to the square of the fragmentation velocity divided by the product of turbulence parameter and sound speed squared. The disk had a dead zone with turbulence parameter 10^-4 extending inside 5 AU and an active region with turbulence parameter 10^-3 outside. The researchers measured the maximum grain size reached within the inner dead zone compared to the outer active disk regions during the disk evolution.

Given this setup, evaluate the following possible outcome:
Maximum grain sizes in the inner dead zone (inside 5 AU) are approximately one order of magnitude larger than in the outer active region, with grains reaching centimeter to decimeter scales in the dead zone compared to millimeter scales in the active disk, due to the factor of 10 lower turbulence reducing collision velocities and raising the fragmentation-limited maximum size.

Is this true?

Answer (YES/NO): NO